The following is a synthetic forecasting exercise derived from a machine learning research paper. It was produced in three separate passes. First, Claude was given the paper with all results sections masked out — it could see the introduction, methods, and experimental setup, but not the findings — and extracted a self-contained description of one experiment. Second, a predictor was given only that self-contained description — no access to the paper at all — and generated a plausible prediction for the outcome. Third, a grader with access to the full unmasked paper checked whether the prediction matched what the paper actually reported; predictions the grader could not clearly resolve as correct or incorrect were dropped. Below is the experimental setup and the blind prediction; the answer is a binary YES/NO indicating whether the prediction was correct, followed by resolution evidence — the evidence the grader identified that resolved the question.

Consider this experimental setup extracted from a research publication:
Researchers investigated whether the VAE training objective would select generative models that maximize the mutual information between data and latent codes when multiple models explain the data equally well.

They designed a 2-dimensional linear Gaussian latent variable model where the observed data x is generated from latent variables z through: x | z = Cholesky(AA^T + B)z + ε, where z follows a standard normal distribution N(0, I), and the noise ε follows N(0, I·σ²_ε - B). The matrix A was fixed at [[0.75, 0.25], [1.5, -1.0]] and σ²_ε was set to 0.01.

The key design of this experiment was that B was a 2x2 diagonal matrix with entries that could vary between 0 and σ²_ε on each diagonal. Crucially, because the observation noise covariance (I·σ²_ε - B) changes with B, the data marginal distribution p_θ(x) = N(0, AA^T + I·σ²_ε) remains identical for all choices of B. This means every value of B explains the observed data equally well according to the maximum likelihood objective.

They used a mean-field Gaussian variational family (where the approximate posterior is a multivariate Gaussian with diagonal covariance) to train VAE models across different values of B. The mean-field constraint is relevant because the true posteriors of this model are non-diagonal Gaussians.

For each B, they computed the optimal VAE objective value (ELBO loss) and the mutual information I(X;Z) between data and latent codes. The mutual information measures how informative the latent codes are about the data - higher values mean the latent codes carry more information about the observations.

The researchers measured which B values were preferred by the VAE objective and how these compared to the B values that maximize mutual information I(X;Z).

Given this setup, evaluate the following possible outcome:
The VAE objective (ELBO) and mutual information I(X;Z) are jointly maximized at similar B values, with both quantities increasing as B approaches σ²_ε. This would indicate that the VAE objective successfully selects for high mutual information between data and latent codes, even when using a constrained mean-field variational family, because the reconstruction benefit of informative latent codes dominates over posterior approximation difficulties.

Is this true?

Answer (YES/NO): NO